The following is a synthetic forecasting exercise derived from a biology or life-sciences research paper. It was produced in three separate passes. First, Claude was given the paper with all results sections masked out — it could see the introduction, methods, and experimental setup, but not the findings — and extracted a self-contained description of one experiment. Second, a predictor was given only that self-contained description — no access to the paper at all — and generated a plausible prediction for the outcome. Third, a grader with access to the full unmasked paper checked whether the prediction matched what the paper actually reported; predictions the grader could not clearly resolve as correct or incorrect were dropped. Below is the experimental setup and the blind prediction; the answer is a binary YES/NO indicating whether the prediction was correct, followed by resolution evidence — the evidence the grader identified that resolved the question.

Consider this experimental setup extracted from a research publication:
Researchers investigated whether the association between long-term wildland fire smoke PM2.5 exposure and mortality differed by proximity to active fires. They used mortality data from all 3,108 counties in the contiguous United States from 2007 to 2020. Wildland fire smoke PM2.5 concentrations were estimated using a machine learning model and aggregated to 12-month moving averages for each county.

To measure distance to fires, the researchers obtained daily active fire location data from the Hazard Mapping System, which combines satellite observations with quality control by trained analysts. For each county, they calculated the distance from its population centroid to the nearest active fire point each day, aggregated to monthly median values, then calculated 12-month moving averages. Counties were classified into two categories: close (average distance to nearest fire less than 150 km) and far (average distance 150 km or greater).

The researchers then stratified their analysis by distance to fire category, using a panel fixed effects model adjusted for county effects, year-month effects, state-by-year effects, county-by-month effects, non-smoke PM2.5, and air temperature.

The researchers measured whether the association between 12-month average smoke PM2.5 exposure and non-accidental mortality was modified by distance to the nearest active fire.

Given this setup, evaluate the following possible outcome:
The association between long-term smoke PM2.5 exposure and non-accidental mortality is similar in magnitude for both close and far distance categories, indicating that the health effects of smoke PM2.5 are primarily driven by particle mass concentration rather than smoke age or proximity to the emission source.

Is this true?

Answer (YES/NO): NO